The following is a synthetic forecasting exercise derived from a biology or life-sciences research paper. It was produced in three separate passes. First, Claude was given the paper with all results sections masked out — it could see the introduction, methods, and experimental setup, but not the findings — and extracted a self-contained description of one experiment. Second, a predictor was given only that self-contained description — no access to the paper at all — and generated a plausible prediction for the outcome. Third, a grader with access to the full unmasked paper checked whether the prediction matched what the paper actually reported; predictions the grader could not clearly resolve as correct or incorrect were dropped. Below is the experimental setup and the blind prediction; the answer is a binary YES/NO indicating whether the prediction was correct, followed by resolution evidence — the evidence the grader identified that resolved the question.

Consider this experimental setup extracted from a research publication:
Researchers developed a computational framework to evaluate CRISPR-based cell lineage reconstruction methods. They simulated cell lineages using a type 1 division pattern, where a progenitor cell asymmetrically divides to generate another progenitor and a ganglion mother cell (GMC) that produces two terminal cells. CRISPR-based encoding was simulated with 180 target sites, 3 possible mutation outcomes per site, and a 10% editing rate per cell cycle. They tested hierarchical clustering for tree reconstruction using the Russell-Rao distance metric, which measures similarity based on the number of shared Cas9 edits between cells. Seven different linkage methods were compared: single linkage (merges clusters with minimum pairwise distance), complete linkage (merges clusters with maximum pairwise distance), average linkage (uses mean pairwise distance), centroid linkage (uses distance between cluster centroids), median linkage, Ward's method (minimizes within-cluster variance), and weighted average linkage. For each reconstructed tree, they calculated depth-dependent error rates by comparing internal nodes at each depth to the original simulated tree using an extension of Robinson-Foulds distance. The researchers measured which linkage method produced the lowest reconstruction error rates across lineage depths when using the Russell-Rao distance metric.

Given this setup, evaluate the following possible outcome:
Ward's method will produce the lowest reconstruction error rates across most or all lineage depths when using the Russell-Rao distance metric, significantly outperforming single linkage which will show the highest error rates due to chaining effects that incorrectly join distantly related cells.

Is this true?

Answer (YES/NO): NO